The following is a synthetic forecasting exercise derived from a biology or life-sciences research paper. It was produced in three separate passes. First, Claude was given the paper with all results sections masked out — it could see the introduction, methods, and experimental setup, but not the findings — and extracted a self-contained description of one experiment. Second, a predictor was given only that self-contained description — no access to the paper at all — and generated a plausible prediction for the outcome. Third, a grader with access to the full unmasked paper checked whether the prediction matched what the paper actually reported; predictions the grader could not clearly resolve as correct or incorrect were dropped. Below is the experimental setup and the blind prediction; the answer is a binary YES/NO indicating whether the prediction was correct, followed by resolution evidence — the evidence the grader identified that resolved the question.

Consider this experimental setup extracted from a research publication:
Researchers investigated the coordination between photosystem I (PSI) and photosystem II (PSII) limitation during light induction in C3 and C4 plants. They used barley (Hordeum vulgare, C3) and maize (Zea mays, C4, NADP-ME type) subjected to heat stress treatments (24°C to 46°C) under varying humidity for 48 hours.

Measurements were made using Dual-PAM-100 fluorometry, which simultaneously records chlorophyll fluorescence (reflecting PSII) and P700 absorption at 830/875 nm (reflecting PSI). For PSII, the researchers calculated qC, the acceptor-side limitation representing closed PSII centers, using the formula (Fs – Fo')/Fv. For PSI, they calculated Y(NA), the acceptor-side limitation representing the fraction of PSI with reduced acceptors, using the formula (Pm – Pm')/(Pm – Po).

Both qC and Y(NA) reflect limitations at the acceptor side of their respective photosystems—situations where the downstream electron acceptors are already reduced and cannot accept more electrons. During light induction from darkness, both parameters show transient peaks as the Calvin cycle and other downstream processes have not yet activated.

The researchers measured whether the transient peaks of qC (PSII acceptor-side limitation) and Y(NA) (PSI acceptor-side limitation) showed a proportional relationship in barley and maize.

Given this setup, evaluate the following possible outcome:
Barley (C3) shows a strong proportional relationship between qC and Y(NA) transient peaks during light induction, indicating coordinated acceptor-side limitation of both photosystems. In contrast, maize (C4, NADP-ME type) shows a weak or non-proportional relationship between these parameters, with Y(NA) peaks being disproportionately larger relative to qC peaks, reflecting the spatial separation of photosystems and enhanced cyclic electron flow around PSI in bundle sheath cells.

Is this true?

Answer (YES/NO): NO